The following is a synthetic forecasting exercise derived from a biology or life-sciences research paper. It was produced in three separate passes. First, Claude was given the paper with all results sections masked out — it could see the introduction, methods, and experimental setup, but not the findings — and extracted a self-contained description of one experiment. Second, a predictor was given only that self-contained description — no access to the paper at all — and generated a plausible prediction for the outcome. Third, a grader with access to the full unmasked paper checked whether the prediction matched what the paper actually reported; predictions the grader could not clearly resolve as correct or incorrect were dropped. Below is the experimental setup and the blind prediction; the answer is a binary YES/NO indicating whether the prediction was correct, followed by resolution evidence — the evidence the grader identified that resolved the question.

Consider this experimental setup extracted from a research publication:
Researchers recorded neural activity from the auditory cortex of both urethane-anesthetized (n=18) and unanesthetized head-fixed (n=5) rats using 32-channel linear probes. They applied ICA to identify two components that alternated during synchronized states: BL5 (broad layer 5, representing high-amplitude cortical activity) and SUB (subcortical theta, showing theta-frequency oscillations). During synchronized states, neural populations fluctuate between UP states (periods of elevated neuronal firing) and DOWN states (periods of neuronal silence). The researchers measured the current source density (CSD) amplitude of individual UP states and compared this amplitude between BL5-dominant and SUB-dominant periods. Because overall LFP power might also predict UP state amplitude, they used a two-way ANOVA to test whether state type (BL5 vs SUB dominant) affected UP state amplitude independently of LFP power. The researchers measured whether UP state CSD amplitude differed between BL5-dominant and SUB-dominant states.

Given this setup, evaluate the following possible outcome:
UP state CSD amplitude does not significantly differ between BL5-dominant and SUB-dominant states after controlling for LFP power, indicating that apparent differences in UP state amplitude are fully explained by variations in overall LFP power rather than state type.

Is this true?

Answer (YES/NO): NO